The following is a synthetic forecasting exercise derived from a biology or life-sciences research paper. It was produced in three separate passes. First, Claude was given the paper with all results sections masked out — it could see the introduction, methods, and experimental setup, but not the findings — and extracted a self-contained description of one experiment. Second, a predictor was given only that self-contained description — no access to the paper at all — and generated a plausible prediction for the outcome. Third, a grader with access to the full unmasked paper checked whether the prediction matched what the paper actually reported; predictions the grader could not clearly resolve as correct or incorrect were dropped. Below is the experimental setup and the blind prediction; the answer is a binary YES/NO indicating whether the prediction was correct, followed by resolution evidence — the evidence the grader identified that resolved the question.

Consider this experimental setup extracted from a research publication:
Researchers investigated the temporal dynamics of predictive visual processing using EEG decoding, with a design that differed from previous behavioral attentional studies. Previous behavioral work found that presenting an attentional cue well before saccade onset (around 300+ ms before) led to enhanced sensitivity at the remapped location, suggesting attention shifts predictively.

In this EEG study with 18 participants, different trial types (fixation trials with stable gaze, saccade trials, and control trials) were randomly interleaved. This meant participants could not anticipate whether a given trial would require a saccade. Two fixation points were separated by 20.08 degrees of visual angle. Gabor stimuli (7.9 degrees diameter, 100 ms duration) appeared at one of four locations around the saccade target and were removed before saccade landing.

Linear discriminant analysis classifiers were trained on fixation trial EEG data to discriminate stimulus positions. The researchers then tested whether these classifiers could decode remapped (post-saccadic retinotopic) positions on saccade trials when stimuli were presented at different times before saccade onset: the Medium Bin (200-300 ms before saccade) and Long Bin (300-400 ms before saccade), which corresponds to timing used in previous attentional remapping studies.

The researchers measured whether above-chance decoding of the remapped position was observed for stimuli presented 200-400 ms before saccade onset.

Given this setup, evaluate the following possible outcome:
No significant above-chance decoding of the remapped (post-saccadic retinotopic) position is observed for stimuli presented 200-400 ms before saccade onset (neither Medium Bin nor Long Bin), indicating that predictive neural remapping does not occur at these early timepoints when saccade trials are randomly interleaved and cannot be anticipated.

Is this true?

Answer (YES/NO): YES